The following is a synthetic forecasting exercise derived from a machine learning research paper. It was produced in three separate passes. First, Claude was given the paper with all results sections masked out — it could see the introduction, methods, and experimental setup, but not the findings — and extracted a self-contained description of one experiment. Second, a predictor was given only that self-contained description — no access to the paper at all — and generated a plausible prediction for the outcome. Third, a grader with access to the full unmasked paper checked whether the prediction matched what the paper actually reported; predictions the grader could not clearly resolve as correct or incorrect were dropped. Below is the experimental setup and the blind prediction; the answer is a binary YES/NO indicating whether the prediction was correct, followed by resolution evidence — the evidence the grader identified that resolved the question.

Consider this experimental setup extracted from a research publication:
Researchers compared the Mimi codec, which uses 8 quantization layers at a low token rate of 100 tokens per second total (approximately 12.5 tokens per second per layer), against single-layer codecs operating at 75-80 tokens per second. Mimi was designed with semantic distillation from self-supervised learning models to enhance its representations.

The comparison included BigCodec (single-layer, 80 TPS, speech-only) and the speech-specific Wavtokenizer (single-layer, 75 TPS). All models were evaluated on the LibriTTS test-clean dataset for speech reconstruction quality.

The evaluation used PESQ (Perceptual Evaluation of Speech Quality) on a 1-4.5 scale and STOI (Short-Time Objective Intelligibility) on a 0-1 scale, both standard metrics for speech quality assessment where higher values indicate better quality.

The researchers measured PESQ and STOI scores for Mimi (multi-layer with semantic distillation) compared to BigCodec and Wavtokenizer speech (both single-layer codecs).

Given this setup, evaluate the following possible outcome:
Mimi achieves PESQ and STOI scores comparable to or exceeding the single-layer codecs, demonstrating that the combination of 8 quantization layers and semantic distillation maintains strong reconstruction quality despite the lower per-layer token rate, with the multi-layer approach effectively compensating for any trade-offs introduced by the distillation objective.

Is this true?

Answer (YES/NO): NO